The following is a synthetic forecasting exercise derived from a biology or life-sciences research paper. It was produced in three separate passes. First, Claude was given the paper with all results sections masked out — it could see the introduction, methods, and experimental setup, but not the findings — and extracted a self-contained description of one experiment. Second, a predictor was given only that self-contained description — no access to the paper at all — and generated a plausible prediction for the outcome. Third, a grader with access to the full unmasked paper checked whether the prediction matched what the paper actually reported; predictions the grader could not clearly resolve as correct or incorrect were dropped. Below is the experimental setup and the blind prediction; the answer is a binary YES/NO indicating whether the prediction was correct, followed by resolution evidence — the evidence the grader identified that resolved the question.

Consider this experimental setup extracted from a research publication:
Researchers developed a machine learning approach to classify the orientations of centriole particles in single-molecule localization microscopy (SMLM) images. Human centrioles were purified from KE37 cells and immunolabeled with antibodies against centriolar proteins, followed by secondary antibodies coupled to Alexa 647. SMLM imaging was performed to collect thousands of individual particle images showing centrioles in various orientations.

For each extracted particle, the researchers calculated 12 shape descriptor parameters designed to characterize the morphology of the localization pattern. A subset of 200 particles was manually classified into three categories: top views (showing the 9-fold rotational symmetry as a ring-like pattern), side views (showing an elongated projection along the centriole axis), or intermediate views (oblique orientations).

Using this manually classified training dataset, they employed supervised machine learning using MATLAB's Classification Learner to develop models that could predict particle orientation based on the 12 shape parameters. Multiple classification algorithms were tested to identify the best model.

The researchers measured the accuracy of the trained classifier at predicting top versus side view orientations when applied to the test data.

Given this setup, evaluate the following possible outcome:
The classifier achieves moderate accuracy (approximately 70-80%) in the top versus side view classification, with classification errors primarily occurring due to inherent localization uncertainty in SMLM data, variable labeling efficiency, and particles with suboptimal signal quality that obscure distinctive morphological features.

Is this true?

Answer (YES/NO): NO